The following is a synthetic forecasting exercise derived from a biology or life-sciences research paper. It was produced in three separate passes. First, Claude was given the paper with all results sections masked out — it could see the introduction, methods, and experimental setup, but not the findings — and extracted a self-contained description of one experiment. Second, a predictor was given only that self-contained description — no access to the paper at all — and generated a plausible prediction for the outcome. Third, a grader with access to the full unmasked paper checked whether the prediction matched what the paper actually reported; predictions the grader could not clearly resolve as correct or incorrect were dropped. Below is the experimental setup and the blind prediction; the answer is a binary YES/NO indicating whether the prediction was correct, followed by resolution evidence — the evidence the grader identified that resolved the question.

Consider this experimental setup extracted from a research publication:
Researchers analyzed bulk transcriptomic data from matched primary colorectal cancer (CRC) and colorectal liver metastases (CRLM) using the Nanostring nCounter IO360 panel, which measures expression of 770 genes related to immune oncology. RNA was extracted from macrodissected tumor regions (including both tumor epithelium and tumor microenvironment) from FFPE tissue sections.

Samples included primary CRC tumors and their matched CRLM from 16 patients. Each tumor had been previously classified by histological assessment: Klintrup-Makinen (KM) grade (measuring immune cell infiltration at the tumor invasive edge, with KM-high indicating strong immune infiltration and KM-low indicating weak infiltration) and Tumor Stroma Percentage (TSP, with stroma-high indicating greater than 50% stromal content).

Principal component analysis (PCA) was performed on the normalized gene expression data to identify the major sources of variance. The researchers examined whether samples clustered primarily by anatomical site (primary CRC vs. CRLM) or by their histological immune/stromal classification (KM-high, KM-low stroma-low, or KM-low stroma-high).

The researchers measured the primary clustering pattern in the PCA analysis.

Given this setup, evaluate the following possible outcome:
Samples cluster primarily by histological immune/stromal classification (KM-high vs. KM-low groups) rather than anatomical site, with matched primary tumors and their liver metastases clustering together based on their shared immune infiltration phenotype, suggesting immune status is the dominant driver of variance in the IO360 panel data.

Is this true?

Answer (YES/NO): NO